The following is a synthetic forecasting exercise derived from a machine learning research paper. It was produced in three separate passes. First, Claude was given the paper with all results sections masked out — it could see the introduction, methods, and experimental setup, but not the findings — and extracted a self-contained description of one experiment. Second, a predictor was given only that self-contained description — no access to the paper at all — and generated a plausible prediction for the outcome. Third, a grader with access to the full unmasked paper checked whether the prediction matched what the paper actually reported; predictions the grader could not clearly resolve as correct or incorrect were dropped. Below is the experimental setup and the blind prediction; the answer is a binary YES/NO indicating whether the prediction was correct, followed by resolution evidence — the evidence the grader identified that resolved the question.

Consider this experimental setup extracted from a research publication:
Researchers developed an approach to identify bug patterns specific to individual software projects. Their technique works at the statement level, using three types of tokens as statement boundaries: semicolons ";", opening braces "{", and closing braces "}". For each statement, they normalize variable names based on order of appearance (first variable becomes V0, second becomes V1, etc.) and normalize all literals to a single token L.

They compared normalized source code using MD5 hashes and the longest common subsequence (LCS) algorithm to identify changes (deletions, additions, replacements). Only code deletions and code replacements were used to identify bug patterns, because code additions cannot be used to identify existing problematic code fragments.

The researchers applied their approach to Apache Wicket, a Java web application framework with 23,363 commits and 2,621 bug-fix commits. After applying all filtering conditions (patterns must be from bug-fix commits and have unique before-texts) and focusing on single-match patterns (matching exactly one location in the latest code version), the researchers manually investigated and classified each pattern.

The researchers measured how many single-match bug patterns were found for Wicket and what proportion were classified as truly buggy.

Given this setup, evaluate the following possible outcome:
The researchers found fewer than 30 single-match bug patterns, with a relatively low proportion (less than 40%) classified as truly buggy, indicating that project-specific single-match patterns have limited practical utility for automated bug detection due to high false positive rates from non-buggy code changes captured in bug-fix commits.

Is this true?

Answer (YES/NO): NO